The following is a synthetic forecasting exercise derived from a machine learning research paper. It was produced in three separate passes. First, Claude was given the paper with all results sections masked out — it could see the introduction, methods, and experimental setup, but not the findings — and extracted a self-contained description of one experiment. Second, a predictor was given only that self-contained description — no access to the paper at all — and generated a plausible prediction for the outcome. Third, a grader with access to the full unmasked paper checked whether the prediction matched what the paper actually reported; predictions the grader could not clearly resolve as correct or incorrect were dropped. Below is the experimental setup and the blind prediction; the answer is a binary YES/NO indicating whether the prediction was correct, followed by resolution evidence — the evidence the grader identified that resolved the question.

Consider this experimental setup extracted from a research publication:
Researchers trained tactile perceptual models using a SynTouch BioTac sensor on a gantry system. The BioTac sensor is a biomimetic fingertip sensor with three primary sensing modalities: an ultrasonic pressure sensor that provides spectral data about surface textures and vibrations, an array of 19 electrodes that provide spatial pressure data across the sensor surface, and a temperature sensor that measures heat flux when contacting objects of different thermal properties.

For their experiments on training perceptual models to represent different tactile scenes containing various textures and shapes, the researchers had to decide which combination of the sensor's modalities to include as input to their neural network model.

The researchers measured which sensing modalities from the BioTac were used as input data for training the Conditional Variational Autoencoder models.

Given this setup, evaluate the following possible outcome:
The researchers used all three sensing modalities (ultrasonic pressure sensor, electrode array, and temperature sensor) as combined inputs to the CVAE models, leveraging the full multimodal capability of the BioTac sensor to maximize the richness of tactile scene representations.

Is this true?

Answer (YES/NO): NO